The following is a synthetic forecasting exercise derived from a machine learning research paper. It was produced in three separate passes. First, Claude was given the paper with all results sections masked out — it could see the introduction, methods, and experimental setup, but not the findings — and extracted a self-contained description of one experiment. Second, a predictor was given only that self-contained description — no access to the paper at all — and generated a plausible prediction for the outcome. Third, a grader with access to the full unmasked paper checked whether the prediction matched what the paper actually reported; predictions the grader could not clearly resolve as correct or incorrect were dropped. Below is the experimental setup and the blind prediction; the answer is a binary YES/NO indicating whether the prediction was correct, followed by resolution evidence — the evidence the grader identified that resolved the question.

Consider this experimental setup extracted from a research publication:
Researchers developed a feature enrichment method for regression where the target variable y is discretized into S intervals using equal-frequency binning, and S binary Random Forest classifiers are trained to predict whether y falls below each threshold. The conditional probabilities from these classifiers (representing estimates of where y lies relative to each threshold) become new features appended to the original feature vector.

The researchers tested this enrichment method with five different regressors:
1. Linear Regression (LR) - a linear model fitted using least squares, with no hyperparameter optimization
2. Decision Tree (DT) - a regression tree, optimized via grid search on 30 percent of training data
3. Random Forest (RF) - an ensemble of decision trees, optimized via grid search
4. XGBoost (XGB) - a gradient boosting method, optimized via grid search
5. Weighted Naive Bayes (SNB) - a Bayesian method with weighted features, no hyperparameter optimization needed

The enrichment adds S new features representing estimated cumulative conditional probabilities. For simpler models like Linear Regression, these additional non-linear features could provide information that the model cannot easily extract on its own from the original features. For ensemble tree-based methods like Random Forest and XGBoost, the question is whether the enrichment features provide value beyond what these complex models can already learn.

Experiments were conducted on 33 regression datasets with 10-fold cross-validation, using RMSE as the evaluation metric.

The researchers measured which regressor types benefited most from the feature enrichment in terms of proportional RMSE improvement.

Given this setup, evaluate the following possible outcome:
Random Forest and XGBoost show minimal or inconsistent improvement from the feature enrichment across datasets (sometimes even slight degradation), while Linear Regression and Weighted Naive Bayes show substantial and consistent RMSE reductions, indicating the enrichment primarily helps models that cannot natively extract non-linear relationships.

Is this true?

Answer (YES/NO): YES